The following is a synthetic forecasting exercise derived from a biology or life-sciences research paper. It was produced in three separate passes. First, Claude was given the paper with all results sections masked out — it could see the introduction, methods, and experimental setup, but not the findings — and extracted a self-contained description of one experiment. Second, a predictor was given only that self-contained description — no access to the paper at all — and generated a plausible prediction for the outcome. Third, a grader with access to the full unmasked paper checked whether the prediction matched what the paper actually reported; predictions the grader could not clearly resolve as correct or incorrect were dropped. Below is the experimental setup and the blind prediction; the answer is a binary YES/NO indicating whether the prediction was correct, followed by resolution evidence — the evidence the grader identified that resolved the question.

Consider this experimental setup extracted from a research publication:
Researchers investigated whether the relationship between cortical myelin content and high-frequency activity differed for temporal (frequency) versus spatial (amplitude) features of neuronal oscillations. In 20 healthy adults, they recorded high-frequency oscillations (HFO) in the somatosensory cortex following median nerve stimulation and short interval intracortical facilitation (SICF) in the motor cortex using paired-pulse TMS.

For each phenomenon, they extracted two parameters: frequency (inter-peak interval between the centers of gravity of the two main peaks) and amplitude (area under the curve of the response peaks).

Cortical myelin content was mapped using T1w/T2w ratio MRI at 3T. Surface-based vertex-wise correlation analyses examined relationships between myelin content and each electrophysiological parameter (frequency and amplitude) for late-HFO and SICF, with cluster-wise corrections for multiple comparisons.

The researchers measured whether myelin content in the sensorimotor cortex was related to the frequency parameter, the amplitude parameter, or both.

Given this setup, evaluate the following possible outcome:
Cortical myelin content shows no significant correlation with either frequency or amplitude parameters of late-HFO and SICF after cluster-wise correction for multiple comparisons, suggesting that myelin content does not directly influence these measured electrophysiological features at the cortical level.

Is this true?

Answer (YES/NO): NO